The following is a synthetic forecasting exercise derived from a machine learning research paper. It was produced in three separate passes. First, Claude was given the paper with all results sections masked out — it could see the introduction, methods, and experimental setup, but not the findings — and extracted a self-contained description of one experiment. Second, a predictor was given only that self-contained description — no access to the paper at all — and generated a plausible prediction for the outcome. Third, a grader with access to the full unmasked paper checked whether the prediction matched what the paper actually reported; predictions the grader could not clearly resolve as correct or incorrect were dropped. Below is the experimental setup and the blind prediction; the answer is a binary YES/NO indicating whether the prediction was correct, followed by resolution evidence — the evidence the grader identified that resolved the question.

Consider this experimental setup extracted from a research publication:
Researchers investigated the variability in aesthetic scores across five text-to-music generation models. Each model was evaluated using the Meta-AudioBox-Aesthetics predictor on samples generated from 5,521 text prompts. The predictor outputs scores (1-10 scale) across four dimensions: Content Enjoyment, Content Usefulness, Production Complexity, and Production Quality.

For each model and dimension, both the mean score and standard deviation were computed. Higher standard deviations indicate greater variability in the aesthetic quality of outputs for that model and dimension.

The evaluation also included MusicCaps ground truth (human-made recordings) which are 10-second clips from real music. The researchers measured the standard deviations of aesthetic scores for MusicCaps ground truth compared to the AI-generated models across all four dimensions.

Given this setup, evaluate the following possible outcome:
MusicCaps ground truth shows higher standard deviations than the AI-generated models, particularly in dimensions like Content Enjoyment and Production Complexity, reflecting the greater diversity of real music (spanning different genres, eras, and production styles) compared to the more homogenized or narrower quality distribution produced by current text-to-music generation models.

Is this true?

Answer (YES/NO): YES